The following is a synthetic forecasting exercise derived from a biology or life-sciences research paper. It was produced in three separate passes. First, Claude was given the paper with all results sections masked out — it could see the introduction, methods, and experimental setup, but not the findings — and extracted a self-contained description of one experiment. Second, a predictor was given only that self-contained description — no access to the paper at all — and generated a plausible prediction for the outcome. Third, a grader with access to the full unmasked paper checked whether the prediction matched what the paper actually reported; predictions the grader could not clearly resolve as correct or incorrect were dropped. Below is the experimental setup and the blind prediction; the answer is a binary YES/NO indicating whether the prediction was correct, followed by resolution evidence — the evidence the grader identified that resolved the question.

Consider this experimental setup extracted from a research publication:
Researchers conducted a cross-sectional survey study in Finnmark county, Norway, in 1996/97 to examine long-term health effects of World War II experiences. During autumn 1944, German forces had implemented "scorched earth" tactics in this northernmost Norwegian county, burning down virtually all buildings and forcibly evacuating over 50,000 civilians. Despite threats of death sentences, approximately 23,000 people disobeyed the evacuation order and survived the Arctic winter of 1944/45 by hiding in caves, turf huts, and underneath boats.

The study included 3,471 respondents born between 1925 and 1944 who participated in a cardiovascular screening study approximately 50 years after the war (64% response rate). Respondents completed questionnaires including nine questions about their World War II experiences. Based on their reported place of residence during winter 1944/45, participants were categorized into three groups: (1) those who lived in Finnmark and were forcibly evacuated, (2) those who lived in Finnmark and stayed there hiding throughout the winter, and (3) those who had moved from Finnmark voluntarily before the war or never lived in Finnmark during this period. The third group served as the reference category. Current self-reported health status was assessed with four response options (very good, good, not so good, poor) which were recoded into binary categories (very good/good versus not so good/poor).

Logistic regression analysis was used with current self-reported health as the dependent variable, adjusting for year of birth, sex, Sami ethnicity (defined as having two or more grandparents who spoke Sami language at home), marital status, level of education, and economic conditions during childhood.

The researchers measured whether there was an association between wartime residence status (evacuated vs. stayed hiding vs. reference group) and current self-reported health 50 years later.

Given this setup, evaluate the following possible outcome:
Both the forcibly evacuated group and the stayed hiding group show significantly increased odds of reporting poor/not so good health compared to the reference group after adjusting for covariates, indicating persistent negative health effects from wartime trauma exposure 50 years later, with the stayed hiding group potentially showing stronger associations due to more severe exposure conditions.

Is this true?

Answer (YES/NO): NO